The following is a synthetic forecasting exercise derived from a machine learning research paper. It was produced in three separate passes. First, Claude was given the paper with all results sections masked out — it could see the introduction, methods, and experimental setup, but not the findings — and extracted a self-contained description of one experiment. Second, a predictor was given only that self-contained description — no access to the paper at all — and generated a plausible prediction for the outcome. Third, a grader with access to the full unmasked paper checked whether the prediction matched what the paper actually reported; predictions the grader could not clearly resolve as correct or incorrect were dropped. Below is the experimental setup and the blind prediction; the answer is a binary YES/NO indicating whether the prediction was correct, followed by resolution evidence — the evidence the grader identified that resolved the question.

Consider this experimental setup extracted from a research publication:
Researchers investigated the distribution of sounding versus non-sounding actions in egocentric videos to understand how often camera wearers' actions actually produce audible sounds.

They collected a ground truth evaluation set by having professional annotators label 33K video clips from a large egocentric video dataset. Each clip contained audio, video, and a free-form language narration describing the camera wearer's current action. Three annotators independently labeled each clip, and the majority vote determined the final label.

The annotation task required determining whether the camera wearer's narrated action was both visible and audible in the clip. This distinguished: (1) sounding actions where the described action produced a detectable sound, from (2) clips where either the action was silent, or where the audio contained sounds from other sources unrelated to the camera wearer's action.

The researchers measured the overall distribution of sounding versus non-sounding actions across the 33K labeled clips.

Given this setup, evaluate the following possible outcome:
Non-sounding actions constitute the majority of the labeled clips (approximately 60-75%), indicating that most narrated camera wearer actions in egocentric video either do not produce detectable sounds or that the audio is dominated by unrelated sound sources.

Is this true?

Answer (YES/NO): NO